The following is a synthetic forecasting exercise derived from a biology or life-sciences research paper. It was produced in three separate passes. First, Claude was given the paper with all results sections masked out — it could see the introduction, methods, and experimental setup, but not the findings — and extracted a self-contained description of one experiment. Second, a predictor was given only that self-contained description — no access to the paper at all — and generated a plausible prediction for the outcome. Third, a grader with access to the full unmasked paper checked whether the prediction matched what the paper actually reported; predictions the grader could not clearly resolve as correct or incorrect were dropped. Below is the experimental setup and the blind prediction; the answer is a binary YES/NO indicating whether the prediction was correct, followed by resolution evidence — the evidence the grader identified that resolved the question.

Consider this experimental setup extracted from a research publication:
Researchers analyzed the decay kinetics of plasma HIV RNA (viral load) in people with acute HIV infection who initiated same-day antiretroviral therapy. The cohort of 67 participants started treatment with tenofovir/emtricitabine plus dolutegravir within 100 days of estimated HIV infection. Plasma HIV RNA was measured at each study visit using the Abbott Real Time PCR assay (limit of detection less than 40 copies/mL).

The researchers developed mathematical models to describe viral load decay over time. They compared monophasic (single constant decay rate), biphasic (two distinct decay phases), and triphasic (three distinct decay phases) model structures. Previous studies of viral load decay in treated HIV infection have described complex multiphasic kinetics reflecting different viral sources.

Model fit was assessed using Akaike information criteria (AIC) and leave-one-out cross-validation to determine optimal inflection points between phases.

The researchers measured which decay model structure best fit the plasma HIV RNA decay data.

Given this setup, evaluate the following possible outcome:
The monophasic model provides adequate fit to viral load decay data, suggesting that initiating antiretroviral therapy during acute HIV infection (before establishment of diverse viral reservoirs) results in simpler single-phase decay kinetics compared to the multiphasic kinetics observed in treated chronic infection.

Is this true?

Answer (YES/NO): NO